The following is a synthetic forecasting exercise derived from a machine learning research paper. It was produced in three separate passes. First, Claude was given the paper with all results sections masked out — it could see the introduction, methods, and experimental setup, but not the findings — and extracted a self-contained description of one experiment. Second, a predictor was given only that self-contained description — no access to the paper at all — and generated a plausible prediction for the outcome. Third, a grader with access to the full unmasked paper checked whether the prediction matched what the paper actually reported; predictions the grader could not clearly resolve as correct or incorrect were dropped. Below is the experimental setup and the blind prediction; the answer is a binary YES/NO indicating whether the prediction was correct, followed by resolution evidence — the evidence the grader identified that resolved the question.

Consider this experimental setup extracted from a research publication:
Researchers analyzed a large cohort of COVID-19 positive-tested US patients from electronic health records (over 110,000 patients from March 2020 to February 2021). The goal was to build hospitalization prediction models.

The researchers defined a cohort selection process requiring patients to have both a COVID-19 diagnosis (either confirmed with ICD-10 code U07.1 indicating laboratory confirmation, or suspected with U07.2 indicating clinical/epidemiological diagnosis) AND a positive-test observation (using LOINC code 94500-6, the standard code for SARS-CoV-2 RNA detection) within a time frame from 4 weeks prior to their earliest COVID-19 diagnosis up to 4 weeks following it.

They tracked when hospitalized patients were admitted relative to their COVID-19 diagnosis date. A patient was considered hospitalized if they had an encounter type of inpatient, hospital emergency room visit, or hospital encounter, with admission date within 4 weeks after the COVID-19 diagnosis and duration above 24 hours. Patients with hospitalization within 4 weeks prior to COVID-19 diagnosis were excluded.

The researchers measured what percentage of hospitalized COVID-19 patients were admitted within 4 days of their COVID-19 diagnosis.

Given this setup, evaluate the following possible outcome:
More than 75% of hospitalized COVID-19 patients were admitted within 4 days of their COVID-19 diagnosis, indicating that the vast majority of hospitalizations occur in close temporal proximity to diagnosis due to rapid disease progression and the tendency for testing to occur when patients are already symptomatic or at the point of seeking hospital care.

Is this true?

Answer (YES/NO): YES